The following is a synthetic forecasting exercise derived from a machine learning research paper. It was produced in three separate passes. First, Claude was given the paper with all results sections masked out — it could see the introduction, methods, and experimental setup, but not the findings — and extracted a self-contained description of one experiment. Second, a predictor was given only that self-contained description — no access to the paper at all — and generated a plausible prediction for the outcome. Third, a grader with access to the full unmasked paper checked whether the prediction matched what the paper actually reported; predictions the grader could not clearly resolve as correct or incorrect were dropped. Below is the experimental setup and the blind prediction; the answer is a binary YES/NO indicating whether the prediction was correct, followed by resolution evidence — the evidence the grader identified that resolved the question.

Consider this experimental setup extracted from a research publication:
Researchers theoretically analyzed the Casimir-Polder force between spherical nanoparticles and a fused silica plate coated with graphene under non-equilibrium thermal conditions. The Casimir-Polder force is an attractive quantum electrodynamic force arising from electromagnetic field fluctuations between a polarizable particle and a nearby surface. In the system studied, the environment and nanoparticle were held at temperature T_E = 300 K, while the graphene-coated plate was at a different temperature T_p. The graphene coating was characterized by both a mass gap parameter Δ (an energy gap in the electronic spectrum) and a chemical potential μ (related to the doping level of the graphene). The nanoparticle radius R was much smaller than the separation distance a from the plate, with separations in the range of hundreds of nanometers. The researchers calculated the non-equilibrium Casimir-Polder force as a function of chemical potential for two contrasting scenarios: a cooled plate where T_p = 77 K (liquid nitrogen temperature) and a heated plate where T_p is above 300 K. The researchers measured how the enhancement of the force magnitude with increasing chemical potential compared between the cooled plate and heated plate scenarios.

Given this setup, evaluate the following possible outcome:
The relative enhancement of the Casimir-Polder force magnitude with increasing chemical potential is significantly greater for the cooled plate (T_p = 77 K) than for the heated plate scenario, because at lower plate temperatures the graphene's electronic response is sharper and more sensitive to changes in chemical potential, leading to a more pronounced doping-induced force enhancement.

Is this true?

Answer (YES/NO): YES